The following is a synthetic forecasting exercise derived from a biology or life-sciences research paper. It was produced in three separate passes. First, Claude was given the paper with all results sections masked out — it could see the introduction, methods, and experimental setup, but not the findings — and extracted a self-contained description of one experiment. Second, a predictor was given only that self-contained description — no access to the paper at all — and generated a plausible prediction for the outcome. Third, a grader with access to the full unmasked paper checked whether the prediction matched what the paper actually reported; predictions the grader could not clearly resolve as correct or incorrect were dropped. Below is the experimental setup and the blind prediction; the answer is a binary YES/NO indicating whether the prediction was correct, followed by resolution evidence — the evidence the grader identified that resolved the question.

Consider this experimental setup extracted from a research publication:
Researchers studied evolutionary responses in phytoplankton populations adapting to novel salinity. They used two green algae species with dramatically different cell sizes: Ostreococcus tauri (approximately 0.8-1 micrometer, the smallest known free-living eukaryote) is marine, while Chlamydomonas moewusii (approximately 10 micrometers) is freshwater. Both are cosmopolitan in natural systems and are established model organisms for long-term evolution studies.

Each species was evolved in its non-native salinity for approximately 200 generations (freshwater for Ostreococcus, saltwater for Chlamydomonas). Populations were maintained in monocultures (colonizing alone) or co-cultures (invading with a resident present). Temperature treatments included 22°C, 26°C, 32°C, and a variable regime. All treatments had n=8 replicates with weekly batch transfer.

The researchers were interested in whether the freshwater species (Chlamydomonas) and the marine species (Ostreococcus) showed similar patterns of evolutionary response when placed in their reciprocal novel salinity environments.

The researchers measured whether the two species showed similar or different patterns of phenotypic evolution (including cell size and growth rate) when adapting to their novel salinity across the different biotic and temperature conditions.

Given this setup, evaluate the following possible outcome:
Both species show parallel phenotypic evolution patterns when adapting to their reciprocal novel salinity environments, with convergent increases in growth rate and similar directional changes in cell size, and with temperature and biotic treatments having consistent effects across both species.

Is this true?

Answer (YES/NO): NO